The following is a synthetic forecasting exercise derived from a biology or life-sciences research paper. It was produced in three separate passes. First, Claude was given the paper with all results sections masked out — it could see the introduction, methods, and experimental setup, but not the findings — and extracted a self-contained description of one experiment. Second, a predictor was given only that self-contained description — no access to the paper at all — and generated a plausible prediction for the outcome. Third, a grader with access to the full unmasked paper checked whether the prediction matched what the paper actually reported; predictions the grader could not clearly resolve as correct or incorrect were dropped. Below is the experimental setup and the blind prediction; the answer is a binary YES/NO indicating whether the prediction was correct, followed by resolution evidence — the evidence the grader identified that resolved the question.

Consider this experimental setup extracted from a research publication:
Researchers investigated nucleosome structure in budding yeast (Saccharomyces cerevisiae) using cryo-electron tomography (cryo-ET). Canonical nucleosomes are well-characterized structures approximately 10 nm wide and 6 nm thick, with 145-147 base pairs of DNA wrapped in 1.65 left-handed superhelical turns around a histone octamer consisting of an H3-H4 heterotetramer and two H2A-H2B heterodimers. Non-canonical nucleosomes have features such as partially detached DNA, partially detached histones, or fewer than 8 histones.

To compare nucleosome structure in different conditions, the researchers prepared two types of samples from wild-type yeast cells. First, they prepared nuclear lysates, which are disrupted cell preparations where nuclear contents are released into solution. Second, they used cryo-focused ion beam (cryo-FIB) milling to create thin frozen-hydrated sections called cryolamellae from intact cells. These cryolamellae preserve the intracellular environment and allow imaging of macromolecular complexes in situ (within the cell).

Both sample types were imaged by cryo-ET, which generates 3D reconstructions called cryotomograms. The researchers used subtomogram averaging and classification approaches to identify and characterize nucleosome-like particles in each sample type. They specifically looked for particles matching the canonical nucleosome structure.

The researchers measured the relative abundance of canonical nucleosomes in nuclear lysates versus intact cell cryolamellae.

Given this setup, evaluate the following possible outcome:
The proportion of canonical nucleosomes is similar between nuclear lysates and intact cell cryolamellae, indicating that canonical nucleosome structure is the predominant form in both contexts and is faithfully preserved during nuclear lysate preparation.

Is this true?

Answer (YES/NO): NO